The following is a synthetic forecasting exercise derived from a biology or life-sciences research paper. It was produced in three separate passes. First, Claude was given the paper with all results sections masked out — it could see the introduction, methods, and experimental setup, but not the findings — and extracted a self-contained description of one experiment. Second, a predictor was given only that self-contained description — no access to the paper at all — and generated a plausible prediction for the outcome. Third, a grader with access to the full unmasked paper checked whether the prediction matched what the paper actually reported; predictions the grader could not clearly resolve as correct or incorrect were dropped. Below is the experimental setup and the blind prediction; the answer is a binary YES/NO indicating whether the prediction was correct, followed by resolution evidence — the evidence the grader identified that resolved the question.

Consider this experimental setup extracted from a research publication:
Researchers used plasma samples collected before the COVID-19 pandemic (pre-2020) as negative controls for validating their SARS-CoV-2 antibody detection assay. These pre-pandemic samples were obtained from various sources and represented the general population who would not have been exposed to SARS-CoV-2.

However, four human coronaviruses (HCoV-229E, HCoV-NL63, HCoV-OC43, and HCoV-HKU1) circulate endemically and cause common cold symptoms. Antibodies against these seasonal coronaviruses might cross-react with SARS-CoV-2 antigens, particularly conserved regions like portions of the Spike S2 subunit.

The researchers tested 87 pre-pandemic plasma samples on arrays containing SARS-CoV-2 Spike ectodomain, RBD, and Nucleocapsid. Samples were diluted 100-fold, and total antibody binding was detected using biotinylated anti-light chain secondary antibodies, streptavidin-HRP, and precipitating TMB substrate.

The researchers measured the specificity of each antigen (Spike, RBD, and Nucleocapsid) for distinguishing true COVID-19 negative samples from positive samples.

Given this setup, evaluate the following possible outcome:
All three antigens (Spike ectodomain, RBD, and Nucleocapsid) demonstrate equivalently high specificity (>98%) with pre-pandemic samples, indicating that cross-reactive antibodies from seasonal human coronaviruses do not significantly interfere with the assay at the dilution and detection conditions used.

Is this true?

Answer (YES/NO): NO